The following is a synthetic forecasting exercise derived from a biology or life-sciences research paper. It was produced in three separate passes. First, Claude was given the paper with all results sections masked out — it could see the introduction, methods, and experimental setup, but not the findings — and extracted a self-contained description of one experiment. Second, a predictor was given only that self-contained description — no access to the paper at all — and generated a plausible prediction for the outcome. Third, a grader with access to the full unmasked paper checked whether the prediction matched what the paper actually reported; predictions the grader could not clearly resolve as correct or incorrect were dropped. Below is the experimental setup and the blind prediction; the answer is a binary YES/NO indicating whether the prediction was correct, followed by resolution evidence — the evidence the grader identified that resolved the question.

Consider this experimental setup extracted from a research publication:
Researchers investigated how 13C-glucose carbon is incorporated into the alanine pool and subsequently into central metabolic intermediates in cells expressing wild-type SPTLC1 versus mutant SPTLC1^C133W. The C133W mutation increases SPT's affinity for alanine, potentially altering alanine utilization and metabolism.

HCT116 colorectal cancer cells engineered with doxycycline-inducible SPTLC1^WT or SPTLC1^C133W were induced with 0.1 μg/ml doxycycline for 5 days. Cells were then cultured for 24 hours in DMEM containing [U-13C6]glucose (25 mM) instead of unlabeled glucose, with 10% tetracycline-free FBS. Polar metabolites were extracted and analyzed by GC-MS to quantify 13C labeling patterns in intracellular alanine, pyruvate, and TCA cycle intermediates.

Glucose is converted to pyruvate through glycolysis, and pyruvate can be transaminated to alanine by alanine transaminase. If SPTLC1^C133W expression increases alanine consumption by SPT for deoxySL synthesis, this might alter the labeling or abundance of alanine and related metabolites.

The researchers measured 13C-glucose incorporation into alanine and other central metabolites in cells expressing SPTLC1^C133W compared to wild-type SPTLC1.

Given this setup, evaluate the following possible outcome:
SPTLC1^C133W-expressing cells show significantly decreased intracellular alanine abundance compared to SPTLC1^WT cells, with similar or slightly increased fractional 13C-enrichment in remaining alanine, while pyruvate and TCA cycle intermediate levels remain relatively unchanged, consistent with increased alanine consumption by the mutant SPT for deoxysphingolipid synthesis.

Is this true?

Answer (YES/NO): NO